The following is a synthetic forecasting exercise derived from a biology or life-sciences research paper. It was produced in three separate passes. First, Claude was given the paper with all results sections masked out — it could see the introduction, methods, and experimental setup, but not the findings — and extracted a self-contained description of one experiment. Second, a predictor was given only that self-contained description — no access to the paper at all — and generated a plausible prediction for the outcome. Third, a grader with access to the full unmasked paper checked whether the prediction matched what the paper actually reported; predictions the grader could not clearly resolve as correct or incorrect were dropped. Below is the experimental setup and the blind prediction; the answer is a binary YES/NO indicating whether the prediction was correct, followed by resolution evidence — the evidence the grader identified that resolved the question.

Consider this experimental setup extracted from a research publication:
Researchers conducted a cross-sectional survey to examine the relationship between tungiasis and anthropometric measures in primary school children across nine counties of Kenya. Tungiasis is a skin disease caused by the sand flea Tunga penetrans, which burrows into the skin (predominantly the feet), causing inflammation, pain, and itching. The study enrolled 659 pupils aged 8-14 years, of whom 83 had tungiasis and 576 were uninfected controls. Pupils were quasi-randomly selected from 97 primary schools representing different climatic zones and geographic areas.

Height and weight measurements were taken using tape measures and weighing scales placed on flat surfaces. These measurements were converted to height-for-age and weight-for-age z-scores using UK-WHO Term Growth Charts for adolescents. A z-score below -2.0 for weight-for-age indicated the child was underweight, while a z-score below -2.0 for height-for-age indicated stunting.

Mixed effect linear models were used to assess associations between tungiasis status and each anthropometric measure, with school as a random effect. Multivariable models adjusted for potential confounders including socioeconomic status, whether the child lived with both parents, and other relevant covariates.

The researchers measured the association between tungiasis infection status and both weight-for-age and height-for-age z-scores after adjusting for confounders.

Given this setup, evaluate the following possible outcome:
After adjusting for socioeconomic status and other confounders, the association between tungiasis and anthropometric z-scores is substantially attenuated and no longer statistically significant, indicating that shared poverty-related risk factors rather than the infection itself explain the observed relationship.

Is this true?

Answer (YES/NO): NO